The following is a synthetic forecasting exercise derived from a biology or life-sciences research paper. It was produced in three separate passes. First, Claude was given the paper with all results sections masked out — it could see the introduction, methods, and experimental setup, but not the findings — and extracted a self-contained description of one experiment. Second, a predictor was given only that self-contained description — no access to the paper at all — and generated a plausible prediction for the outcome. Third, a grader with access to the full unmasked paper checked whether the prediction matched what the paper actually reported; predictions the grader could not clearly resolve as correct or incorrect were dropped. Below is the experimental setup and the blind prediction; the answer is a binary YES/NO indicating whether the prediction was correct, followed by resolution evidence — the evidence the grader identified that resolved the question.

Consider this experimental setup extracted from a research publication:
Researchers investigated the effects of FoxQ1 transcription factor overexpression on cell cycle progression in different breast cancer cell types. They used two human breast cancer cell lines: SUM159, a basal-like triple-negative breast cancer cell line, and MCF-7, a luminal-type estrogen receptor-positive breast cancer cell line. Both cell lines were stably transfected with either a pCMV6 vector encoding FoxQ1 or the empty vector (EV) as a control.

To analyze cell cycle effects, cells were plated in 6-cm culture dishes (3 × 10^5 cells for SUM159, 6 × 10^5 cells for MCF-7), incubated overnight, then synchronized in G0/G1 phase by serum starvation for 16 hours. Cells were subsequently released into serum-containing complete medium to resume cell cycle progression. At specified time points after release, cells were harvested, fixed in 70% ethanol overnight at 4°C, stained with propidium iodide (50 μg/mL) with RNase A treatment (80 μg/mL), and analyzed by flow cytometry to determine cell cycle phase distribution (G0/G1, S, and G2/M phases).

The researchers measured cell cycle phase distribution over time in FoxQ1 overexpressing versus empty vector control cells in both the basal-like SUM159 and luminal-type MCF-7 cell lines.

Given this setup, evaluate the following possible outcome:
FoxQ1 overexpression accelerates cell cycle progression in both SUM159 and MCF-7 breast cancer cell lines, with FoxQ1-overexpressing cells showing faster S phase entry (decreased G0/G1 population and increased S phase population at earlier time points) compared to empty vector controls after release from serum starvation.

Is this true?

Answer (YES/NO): NO